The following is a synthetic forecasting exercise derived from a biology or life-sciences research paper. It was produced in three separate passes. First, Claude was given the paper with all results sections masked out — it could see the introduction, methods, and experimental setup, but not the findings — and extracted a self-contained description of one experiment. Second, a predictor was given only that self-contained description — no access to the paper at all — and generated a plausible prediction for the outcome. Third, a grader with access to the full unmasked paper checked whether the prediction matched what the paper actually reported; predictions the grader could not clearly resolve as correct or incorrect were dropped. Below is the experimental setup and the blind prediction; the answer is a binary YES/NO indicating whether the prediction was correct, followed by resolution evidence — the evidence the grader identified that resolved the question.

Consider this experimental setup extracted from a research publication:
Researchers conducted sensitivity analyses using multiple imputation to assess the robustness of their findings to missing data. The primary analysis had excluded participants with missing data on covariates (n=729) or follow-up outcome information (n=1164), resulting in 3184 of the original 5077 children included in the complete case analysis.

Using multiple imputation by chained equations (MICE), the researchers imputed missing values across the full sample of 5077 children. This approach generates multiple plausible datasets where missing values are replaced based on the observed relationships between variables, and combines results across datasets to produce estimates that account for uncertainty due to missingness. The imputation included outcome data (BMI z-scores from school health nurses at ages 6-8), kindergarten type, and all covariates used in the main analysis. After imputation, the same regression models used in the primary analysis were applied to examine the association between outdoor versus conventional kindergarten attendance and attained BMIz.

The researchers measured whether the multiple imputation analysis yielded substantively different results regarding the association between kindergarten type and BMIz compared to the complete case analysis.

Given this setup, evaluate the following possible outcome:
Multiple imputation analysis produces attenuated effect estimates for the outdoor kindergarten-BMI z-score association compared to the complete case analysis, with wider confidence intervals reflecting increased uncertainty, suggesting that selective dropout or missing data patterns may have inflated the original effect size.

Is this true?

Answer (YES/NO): NO